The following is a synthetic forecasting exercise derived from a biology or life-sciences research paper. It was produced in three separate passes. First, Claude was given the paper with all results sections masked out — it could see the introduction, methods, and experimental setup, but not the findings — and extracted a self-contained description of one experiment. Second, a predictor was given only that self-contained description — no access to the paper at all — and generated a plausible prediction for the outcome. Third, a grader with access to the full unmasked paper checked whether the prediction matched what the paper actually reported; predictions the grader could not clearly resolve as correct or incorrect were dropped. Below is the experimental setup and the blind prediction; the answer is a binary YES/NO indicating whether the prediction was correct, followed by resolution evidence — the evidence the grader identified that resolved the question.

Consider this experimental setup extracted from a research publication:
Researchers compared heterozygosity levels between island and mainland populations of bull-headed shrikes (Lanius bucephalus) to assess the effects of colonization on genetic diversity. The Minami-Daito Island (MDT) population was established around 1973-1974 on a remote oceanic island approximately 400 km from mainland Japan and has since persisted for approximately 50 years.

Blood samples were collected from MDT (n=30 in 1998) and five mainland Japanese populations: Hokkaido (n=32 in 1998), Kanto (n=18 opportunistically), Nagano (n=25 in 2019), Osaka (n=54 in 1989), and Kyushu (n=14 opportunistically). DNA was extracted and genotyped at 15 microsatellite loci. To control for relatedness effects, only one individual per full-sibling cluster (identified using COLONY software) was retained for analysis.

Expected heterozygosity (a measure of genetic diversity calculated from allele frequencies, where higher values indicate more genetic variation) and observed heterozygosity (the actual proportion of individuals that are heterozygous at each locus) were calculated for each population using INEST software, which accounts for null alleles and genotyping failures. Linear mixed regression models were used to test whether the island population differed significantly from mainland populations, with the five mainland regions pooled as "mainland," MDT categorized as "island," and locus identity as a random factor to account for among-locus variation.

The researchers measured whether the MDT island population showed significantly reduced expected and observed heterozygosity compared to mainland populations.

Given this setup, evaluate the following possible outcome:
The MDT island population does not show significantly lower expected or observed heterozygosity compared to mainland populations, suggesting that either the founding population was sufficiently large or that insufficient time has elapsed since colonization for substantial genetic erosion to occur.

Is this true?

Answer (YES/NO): YES